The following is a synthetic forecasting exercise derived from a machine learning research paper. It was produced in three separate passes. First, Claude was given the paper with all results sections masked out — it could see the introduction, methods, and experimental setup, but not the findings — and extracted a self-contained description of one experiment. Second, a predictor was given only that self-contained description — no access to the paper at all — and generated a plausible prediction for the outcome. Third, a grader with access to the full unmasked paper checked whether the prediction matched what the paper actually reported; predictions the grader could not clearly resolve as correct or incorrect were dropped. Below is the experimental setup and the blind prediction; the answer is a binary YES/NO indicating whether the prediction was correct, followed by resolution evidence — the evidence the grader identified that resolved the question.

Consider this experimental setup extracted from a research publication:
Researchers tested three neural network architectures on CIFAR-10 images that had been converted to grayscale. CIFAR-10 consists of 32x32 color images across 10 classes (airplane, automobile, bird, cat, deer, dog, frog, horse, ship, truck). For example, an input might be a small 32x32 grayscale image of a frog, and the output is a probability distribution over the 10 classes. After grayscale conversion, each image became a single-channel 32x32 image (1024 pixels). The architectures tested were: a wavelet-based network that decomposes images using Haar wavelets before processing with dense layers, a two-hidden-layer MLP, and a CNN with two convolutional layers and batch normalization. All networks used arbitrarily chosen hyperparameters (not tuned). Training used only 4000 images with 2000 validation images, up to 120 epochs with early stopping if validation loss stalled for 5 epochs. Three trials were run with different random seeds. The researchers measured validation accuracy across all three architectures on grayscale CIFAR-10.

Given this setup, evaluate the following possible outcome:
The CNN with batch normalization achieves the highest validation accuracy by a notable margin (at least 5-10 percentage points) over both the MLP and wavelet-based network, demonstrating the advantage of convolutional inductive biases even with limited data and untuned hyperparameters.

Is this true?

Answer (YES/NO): NO